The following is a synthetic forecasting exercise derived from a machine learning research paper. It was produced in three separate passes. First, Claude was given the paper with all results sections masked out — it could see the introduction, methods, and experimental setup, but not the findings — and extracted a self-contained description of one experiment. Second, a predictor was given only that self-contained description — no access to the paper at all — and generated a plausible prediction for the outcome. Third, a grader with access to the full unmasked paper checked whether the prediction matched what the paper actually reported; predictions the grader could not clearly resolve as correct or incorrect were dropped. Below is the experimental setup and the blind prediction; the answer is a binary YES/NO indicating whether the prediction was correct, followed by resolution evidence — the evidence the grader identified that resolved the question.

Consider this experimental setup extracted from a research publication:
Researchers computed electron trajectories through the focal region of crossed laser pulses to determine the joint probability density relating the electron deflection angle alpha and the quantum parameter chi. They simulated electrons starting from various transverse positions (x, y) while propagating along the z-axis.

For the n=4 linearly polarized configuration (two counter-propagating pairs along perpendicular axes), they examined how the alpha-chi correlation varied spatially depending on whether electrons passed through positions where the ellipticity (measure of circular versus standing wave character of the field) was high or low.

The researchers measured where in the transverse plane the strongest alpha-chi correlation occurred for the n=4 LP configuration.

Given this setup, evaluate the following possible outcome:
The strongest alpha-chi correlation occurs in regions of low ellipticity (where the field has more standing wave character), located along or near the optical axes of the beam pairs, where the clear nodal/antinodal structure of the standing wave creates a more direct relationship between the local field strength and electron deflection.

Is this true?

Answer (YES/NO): NO